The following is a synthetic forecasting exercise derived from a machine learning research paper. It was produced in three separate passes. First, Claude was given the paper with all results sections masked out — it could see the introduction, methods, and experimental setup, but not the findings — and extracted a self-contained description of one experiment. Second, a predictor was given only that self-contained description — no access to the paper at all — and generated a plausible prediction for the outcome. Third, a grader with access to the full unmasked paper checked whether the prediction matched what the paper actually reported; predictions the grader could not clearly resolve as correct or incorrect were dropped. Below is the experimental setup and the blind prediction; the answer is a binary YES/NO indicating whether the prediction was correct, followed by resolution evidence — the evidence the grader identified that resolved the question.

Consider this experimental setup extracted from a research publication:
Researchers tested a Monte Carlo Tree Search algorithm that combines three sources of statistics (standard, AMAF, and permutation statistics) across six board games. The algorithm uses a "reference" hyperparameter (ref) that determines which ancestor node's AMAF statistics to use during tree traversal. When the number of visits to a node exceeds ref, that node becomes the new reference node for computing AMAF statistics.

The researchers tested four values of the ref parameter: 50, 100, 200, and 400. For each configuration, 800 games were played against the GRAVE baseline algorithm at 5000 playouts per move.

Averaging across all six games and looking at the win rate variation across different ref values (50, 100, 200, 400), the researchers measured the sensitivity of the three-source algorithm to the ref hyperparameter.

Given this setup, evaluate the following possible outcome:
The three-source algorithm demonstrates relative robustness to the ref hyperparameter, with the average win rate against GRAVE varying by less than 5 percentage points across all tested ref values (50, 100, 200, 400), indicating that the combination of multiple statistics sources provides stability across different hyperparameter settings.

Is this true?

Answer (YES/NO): YES